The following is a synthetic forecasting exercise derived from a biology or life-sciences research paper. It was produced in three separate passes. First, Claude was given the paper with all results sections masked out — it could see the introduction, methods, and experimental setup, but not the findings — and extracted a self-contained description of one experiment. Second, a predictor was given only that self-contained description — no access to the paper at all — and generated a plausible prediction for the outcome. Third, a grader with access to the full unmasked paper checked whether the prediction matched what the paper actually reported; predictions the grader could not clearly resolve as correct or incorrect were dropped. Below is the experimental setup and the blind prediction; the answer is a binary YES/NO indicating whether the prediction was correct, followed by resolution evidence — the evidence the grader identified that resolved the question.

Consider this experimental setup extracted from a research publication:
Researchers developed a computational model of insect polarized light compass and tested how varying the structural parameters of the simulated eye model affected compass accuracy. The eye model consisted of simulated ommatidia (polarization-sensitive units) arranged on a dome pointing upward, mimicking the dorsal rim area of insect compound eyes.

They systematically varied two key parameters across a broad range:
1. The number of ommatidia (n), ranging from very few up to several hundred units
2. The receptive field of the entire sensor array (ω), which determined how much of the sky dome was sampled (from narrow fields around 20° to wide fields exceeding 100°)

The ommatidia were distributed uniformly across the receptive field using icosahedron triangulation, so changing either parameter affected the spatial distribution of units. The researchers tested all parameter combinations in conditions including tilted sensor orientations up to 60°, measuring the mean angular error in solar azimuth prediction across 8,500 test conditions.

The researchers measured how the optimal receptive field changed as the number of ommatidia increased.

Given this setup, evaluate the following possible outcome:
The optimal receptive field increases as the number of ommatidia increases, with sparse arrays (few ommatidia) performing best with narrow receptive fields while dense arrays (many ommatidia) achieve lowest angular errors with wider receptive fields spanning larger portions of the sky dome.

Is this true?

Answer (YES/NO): NO